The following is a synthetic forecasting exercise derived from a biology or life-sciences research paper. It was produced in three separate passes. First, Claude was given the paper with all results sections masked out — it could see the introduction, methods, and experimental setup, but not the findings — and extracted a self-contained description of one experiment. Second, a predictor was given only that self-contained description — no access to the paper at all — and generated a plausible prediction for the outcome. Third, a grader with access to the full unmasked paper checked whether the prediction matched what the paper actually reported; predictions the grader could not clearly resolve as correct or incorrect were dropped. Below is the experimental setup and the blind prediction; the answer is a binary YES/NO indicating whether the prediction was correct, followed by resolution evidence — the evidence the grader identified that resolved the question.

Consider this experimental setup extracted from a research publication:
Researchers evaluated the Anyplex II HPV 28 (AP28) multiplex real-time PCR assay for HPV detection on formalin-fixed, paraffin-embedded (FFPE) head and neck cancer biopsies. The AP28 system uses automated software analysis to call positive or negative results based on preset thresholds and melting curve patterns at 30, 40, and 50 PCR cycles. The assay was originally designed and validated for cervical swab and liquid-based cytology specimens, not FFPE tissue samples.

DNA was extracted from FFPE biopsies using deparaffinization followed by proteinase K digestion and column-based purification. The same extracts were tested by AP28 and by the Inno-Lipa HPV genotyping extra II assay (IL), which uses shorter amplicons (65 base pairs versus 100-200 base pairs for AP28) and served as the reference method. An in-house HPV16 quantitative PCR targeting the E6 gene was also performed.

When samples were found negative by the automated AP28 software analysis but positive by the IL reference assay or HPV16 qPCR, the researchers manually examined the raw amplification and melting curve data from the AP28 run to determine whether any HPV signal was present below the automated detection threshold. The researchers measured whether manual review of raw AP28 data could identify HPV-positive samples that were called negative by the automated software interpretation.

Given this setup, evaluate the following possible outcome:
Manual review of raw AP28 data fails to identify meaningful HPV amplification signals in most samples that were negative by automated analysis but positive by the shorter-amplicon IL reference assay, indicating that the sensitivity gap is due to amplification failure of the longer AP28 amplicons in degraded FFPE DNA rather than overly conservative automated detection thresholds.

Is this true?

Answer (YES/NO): YES